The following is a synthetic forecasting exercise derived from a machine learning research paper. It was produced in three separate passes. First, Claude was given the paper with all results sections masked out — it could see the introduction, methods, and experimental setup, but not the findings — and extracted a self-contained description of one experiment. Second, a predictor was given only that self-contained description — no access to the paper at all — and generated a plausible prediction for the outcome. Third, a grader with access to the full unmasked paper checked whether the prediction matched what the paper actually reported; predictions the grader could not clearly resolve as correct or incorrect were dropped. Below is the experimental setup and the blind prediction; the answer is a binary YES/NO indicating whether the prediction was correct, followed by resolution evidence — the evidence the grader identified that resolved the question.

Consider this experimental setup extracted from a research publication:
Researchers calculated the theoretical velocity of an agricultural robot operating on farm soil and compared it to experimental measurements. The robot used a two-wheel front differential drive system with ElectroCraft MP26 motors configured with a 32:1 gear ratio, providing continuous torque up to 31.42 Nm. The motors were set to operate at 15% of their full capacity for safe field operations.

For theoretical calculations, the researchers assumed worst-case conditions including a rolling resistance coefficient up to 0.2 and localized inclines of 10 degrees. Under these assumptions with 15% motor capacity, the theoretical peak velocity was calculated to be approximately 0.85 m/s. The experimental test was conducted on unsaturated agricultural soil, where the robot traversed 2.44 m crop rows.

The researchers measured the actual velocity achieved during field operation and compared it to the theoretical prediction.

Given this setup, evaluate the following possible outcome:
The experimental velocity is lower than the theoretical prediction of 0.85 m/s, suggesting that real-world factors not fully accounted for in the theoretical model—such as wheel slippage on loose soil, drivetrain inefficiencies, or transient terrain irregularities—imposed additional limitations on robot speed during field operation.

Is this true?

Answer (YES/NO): YES